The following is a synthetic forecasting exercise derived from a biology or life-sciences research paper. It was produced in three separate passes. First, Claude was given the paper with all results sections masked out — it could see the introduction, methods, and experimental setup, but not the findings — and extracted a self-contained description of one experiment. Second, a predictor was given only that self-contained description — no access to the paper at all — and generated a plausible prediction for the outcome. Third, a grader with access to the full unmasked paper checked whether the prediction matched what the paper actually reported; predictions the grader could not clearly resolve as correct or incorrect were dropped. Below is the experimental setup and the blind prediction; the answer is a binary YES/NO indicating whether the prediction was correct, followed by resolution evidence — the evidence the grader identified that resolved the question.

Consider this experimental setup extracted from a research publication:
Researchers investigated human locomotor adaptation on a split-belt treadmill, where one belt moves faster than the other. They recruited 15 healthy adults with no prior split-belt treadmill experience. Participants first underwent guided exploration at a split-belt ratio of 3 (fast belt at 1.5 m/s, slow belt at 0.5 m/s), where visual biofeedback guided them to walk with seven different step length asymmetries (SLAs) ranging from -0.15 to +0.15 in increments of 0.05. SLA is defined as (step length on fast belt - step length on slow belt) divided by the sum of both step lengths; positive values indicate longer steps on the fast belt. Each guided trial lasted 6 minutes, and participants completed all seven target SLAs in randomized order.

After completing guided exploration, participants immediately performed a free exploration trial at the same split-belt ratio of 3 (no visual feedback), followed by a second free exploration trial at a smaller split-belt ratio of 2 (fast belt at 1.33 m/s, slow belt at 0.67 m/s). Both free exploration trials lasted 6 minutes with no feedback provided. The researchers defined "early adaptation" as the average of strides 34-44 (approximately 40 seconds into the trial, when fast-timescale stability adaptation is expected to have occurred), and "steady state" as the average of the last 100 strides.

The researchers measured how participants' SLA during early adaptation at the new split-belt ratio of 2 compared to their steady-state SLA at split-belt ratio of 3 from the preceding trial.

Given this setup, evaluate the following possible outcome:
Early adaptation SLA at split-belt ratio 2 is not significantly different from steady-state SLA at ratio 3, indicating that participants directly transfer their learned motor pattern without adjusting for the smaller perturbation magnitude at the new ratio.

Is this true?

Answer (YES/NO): NO